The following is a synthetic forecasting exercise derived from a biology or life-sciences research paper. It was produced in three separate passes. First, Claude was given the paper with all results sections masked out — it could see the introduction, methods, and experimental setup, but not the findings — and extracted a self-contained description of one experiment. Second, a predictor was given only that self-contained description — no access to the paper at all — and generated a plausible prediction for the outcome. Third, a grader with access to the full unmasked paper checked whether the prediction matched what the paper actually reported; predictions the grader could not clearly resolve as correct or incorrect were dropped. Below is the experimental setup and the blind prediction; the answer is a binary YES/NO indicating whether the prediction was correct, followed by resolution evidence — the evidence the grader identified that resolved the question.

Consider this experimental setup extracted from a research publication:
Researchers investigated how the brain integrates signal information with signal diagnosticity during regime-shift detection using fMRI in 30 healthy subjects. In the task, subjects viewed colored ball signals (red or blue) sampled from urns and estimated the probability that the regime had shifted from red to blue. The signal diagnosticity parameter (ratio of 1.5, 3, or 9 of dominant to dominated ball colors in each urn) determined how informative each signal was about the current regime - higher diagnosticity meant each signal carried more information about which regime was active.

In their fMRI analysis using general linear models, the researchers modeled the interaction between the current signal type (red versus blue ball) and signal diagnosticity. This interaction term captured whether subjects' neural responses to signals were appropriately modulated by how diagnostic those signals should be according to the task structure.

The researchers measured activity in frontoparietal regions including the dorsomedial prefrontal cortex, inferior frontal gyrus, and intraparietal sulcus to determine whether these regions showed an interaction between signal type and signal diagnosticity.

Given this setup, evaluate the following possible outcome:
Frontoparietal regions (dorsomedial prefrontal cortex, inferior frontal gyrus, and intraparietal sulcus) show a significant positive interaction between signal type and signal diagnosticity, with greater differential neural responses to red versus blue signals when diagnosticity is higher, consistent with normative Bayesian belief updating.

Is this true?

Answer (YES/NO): YES